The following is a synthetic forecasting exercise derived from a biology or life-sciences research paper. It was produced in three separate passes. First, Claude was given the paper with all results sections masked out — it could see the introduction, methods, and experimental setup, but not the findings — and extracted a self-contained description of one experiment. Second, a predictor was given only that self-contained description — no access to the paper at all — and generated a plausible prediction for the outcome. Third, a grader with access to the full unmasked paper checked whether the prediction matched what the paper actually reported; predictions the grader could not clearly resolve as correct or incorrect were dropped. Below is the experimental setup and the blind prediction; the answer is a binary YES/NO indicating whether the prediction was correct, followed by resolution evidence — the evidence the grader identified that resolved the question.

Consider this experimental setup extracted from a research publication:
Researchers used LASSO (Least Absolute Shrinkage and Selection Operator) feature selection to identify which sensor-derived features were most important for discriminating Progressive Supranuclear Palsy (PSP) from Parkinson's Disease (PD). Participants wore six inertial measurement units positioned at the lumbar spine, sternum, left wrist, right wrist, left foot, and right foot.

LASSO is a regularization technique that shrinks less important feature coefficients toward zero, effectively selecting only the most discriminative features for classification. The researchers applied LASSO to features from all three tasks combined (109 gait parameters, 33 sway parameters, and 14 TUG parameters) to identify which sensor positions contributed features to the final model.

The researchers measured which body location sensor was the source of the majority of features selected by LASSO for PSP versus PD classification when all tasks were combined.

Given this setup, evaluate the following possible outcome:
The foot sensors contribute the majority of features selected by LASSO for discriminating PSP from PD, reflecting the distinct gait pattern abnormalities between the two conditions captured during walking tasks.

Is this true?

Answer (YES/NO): NO